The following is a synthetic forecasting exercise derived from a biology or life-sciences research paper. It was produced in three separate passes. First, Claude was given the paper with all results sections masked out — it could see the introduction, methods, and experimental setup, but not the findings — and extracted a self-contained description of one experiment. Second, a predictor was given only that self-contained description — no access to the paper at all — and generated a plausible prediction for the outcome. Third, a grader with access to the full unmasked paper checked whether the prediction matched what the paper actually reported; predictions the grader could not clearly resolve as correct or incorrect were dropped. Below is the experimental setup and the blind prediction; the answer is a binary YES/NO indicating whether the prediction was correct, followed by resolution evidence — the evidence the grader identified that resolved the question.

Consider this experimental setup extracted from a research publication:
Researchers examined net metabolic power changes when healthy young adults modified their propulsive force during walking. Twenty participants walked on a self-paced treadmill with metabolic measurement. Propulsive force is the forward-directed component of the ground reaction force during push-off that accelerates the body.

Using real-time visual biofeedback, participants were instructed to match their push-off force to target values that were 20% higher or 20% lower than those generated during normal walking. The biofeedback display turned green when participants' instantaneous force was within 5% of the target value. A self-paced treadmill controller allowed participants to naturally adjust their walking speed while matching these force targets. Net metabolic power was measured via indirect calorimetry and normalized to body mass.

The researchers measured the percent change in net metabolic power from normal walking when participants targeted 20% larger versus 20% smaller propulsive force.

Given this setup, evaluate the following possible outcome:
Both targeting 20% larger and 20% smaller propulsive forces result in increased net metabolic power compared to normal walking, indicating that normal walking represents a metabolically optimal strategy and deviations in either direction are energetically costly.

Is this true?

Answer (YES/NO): NO